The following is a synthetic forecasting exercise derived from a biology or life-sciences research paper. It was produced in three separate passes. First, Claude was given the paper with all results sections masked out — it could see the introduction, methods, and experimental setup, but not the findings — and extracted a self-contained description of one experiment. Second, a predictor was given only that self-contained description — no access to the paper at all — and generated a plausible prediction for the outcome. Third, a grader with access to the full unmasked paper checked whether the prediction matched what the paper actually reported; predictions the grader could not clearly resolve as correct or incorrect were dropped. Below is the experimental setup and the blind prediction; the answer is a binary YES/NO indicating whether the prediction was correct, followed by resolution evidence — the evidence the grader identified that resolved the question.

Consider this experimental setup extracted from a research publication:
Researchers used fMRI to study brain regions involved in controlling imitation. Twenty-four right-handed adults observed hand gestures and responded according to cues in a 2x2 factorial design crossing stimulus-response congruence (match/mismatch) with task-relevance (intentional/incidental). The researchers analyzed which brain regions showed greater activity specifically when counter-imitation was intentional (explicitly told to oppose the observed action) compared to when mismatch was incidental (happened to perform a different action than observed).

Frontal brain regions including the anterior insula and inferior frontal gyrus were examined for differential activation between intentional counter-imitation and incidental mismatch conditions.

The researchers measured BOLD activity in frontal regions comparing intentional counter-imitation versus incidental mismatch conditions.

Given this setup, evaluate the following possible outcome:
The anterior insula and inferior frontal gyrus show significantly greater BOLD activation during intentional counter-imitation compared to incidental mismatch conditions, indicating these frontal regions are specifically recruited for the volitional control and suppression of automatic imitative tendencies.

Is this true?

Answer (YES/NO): YES